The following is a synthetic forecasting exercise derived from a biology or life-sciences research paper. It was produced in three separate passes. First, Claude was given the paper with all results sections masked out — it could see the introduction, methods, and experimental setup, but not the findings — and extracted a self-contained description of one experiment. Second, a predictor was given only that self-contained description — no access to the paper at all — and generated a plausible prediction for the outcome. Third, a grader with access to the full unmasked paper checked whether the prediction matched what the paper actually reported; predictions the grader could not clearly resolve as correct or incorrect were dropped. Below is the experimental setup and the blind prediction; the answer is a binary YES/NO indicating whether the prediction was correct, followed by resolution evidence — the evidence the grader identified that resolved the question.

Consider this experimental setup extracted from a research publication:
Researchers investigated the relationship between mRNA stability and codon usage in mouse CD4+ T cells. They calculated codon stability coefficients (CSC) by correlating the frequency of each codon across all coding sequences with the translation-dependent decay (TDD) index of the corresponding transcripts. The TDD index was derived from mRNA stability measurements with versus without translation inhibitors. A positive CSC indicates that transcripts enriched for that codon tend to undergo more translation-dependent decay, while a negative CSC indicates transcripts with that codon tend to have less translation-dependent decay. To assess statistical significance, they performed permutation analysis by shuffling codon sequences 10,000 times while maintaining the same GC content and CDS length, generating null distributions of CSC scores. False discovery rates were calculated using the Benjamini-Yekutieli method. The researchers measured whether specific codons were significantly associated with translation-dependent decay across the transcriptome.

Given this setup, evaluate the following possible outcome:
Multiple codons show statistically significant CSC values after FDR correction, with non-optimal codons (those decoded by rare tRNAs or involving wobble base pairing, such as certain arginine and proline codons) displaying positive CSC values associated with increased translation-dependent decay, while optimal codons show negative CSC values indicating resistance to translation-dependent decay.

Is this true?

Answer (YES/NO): NO